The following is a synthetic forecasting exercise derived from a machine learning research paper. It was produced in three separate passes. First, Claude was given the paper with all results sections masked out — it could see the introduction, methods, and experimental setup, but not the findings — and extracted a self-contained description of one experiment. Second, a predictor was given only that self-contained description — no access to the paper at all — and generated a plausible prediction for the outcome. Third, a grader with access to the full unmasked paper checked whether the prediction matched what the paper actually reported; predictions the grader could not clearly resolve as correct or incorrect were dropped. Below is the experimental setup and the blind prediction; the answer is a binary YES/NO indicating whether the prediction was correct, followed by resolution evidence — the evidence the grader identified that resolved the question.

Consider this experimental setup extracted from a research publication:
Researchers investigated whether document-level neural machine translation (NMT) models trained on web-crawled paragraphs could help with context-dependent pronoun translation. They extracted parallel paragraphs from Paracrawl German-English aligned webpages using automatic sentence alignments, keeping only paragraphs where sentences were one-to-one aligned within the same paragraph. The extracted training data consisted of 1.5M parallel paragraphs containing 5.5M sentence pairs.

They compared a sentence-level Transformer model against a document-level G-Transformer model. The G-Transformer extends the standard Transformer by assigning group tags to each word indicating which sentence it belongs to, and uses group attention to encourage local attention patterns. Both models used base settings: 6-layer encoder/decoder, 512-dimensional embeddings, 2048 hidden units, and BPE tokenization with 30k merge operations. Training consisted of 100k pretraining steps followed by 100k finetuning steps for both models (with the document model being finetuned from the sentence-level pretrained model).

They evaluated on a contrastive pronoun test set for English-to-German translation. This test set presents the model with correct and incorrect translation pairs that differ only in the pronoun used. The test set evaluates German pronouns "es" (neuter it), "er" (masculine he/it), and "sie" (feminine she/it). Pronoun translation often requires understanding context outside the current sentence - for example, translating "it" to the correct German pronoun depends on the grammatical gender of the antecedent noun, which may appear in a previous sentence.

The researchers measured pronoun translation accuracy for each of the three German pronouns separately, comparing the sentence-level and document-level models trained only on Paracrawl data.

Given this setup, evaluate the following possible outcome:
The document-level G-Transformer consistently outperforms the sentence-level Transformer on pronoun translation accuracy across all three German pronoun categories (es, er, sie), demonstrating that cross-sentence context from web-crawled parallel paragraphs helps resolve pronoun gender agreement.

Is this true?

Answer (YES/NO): YES